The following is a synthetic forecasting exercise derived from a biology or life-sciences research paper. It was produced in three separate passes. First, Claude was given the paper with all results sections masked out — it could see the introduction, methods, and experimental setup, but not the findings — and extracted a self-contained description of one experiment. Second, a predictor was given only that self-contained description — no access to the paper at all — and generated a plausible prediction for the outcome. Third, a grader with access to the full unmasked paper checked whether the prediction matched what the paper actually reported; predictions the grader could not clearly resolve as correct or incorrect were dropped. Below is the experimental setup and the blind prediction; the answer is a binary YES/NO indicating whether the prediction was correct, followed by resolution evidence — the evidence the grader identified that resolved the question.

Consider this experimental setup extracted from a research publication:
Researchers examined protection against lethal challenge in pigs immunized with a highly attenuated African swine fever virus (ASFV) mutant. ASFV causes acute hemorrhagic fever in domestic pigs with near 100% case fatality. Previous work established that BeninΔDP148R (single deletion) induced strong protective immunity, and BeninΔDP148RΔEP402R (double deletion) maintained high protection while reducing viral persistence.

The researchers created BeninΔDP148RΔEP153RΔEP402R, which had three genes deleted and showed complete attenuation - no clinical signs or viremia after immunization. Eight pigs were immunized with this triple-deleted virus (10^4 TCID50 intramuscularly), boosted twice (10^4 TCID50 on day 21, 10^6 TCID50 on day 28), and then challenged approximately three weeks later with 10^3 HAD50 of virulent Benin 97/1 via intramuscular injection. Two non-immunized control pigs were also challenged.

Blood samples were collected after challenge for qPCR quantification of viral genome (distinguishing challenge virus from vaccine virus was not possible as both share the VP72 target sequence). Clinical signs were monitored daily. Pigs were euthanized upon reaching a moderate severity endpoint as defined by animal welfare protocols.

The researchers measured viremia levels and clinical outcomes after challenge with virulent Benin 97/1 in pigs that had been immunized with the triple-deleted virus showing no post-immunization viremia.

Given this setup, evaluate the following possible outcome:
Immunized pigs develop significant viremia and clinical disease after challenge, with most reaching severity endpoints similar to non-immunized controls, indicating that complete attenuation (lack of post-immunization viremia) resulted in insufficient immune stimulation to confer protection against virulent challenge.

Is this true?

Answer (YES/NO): NO